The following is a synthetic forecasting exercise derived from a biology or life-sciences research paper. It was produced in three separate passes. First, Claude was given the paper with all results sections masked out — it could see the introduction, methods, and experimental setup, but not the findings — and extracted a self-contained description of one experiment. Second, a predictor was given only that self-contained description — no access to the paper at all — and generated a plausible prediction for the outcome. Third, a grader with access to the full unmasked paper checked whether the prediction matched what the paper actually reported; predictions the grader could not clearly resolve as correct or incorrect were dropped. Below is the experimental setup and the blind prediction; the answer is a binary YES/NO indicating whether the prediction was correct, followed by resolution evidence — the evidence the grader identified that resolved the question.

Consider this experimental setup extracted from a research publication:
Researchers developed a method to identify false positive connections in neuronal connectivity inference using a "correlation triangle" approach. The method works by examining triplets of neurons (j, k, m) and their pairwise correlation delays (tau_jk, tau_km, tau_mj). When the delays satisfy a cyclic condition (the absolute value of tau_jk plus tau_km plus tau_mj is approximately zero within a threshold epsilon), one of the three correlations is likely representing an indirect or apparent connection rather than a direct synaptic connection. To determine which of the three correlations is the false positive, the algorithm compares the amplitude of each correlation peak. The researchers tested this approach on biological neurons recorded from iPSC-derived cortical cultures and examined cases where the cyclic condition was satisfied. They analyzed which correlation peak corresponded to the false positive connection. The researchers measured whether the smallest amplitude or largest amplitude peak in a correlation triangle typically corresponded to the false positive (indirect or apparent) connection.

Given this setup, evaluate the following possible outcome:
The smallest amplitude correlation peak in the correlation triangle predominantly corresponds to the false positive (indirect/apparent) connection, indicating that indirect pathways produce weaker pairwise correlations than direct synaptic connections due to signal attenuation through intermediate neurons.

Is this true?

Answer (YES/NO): YES